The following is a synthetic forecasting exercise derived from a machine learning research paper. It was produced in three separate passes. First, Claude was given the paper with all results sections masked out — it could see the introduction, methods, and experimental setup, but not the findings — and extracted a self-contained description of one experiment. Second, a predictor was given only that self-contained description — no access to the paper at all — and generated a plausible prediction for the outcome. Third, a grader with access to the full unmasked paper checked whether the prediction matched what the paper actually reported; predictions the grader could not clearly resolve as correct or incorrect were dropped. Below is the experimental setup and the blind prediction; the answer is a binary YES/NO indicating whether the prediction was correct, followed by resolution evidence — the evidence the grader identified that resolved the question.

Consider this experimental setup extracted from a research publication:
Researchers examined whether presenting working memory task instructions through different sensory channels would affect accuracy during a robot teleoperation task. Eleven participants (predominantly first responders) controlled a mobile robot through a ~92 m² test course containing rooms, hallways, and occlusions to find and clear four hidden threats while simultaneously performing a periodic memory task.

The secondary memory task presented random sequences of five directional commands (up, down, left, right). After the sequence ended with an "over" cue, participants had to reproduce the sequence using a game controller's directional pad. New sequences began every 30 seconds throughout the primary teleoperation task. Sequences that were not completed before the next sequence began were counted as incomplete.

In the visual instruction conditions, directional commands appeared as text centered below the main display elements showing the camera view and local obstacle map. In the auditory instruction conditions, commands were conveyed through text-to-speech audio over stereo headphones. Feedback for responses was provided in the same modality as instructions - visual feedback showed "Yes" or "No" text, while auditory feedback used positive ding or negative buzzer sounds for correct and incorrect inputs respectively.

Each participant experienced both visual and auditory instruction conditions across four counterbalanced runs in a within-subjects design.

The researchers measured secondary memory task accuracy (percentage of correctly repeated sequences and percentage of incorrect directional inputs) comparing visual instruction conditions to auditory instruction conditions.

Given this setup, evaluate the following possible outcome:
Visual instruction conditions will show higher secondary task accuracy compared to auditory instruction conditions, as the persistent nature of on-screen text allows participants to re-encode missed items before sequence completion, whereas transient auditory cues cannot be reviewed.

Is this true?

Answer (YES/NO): NO